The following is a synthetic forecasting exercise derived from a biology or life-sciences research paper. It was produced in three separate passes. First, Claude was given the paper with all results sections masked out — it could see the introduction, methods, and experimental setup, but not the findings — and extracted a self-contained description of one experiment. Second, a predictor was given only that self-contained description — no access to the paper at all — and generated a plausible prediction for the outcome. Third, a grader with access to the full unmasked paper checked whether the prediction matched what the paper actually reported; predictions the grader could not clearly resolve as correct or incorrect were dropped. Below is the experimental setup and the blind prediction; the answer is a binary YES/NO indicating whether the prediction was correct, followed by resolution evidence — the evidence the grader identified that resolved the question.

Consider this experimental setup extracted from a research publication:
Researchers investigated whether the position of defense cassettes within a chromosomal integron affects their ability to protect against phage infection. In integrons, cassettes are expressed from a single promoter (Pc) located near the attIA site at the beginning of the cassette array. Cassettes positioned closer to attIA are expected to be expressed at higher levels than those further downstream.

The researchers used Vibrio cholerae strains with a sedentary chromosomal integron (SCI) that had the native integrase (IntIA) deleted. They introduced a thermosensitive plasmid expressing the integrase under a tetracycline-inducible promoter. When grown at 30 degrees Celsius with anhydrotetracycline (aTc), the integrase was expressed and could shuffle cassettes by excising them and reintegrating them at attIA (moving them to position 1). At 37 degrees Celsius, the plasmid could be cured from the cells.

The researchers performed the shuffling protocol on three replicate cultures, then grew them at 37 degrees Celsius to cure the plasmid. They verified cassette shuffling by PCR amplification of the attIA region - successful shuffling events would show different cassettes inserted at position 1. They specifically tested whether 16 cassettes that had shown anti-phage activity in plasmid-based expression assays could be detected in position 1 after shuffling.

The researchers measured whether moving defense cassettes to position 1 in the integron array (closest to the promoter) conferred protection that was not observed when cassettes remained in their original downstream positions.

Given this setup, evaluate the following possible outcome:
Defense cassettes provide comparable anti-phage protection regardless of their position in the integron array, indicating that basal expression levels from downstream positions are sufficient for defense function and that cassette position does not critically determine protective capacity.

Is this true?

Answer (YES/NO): NO